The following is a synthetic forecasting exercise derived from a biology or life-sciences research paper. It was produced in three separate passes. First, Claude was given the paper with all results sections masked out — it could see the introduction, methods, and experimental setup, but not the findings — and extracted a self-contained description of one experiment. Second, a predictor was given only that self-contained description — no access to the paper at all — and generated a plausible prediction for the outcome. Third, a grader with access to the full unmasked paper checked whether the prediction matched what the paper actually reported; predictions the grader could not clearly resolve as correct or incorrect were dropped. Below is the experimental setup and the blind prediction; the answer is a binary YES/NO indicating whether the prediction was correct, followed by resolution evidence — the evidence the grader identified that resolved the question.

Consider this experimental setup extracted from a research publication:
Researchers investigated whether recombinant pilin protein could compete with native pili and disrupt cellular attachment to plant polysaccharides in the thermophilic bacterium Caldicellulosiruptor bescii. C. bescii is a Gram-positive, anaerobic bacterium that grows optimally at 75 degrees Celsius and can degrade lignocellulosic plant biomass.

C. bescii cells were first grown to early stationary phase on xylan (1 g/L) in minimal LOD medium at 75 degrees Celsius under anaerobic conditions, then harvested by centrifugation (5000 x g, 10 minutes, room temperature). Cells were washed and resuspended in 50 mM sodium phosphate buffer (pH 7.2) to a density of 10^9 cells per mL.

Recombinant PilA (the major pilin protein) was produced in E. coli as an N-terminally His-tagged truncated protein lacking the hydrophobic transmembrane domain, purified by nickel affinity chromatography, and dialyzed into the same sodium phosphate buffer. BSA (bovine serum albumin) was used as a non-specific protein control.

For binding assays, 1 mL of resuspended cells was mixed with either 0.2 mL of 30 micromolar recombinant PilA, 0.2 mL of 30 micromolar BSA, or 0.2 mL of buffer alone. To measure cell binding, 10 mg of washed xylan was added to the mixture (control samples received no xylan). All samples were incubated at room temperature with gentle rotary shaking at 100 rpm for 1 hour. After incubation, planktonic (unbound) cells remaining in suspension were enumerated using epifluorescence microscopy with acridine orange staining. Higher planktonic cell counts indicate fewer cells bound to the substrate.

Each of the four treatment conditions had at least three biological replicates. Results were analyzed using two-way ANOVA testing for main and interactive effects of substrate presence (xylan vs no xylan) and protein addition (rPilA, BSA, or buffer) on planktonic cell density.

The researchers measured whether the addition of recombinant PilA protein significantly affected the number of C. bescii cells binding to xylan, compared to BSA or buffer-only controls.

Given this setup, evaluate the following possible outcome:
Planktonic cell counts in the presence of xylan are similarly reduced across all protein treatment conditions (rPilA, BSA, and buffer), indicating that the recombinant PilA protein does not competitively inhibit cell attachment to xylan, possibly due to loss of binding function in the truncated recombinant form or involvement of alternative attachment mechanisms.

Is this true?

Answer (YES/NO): NO